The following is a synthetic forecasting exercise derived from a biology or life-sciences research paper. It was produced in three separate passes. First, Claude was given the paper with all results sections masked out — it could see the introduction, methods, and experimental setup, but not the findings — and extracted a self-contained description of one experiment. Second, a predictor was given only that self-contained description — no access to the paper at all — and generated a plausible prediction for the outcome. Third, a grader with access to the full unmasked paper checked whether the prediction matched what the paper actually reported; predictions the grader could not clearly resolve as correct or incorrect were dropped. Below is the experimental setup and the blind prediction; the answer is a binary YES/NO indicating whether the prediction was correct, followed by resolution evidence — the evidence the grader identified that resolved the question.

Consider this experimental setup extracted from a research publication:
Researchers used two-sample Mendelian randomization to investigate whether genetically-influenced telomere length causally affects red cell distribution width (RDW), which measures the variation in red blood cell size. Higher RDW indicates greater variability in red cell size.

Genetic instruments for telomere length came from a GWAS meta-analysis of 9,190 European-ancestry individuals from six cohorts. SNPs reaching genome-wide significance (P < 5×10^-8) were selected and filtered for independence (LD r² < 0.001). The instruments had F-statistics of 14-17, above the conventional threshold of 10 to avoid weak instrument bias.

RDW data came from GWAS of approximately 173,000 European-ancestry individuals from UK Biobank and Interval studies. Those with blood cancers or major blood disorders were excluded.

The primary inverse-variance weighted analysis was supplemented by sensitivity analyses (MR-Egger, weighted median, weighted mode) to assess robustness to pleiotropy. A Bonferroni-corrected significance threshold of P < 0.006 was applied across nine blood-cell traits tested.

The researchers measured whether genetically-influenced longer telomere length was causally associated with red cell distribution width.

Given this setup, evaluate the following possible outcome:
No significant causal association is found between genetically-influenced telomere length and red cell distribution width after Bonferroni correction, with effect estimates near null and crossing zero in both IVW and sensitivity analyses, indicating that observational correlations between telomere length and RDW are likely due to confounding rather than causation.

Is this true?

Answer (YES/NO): YES